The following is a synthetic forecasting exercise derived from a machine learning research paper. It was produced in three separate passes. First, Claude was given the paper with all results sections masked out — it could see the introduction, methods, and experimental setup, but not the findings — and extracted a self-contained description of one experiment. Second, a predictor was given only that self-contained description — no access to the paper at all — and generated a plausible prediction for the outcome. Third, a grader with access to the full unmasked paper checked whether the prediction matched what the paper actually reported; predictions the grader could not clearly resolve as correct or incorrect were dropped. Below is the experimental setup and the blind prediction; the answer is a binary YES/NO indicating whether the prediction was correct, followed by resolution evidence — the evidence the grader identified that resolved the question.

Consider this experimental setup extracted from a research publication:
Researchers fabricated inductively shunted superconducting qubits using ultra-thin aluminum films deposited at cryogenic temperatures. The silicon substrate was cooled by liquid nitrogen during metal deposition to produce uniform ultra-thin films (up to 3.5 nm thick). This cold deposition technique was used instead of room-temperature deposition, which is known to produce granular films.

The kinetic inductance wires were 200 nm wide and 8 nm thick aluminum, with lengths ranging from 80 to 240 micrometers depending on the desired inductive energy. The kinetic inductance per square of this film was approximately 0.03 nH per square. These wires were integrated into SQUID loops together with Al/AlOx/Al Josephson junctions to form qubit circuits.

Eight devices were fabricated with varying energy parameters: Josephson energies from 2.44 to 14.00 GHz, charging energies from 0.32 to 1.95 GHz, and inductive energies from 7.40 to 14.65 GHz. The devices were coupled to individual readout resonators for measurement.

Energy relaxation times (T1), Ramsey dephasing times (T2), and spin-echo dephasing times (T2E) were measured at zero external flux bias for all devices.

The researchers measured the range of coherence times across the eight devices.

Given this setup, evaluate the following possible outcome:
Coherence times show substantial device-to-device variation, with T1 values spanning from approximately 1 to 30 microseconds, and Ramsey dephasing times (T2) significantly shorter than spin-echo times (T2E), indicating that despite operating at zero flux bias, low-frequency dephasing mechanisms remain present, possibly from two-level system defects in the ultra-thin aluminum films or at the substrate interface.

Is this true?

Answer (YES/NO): NO